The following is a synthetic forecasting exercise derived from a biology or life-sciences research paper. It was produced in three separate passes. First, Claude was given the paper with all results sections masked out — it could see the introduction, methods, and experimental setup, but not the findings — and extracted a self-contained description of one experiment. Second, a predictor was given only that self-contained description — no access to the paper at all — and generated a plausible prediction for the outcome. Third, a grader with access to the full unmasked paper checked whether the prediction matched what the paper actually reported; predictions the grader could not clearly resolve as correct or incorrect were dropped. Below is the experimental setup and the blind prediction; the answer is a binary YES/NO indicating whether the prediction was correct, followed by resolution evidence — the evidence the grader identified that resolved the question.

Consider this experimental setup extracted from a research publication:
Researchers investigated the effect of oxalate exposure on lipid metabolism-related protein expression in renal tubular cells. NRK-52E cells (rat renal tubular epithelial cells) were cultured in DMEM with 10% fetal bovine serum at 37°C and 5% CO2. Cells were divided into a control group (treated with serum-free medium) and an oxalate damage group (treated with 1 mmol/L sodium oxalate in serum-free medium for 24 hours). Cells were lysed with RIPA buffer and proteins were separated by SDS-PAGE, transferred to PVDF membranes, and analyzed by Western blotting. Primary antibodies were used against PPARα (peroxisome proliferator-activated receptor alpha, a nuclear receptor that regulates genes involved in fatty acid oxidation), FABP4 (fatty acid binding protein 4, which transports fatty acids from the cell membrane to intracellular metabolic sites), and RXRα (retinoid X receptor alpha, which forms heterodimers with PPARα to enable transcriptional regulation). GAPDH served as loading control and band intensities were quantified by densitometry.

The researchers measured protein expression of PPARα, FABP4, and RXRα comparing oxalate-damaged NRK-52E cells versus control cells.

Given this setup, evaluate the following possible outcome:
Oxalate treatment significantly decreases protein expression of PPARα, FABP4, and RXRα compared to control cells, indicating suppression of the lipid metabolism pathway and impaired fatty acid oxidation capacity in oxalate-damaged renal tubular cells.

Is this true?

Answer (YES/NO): YES